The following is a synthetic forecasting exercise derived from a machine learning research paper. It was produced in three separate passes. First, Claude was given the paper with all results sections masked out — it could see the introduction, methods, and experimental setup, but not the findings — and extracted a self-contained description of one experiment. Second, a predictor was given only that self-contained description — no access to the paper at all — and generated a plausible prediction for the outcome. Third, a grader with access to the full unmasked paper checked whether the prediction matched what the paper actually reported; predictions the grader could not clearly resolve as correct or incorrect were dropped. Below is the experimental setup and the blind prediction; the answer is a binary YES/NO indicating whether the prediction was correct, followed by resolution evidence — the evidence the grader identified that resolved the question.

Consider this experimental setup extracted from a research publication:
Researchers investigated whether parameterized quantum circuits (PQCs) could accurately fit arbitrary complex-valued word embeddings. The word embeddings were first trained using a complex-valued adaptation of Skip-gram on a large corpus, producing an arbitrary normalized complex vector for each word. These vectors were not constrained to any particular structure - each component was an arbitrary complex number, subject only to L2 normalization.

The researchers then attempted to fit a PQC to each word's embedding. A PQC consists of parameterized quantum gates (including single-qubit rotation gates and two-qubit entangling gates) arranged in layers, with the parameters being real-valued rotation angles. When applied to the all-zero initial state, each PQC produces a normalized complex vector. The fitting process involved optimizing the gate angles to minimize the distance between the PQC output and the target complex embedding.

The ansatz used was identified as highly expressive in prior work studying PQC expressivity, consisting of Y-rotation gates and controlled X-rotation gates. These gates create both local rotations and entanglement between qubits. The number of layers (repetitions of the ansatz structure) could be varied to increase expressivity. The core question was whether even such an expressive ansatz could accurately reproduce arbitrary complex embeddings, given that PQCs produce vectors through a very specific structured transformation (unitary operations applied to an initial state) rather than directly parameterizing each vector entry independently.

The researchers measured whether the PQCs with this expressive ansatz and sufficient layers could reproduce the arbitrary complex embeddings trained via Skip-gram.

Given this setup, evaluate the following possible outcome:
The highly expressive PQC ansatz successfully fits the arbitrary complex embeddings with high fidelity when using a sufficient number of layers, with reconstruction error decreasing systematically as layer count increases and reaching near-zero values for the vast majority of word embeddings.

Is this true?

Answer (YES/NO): YES